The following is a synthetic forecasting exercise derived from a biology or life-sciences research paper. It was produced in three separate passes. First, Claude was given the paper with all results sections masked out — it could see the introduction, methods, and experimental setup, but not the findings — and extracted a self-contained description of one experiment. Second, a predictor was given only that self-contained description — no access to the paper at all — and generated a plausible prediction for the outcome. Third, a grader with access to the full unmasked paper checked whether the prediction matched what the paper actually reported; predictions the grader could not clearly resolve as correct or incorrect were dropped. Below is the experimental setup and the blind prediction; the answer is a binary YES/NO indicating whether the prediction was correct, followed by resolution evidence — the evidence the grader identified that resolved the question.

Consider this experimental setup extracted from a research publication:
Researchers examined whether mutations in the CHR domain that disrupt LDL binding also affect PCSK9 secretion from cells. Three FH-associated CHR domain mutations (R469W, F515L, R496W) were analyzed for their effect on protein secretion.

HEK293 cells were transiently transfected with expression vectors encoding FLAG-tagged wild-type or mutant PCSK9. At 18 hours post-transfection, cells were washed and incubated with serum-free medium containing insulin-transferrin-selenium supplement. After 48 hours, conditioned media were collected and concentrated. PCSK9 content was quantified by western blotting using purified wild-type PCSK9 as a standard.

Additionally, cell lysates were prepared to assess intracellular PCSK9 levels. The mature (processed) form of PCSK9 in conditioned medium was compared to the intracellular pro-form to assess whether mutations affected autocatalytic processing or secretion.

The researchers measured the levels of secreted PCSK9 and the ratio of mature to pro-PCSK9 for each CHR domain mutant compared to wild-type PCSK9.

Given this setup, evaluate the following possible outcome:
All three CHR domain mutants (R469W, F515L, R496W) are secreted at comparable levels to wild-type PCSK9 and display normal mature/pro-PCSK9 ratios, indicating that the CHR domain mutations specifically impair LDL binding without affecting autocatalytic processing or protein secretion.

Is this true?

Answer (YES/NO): YES